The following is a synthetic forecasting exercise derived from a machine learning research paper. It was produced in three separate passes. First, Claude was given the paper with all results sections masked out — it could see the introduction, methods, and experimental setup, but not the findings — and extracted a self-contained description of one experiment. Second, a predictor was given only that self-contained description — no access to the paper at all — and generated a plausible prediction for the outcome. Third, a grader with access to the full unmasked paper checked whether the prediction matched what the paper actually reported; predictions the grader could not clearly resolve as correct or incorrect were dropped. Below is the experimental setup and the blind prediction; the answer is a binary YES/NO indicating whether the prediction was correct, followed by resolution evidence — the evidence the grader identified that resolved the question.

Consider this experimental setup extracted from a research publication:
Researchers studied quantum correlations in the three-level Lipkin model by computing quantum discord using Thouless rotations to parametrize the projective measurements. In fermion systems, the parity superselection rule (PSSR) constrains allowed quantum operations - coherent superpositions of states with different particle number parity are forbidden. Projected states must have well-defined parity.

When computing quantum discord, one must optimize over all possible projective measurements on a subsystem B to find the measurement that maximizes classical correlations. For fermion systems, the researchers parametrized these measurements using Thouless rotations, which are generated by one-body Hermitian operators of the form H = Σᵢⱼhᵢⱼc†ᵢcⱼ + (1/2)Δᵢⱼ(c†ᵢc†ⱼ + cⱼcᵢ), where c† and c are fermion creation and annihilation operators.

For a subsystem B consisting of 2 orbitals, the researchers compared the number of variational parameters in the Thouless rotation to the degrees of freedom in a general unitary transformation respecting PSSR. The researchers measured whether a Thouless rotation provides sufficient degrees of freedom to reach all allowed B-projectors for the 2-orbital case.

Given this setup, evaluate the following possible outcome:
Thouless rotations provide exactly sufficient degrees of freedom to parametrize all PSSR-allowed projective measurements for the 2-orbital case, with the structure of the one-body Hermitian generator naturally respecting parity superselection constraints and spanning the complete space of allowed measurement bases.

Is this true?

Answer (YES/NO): YES